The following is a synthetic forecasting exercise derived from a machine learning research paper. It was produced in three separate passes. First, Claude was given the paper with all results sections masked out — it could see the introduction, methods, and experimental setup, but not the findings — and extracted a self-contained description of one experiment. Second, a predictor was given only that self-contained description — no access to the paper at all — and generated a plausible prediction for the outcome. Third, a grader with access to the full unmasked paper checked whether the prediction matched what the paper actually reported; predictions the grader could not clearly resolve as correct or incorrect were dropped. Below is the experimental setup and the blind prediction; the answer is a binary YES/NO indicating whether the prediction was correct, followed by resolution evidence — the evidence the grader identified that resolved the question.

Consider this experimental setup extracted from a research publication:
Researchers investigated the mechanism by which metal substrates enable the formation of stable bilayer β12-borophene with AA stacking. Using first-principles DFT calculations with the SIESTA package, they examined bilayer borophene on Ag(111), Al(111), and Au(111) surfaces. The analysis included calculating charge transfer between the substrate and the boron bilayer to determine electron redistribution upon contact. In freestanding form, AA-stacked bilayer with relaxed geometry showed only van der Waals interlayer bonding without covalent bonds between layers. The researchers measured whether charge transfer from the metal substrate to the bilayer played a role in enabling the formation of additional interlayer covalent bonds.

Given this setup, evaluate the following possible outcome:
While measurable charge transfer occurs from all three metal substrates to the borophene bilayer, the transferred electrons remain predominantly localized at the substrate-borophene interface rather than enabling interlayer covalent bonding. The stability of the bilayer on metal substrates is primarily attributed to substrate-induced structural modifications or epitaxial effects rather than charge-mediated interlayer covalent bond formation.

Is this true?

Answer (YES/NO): NO